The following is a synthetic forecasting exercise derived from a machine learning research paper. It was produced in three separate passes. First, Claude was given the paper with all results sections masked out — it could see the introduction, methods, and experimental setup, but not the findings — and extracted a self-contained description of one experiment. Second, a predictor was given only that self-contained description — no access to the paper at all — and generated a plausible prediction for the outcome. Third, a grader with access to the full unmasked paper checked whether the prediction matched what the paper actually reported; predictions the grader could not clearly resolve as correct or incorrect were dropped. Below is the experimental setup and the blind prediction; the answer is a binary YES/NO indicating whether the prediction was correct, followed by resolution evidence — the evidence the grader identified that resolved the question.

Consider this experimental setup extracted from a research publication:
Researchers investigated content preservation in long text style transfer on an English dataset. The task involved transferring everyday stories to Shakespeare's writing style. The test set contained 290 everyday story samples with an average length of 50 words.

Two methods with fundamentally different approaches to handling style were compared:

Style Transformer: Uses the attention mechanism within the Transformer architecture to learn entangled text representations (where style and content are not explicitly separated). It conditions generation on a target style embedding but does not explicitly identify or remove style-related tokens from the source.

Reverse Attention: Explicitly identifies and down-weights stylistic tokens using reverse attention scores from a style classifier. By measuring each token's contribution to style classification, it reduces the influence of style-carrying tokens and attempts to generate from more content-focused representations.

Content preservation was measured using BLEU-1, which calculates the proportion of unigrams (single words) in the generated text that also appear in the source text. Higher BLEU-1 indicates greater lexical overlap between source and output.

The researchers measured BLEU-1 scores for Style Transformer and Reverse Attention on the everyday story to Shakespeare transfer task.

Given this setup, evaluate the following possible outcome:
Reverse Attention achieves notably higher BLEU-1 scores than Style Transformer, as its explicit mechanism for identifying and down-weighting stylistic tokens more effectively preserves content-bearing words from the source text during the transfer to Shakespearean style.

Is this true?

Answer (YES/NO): NO